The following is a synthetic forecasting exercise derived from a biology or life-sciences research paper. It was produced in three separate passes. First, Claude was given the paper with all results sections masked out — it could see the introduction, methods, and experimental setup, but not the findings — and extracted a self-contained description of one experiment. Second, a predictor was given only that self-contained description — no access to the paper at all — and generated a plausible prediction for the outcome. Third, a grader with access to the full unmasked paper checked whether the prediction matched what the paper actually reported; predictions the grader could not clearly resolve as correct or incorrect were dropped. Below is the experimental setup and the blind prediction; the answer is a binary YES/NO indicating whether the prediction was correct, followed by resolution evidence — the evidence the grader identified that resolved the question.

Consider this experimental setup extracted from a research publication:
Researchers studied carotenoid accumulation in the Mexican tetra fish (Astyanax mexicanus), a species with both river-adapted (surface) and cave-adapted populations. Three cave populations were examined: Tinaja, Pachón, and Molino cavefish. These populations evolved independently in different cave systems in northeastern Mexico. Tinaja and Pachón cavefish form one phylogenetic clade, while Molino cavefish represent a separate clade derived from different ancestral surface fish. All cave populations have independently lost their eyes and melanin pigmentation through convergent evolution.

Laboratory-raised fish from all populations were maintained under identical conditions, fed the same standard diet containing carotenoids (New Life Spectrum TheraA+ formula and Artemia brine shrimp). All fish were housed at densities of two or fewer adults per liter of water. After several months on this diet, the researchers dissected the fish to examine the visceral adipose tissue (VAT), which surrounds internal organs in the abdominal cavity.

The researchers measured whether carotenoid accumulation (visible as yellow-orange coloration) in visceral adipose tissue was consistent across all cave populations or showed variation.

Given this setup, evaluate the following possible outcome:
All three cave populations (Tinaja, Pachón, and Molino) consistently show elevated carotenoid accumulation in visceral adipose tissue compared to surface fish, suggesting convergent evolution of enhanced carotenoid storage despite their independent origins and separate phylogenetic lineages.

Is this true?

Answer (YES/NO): NO